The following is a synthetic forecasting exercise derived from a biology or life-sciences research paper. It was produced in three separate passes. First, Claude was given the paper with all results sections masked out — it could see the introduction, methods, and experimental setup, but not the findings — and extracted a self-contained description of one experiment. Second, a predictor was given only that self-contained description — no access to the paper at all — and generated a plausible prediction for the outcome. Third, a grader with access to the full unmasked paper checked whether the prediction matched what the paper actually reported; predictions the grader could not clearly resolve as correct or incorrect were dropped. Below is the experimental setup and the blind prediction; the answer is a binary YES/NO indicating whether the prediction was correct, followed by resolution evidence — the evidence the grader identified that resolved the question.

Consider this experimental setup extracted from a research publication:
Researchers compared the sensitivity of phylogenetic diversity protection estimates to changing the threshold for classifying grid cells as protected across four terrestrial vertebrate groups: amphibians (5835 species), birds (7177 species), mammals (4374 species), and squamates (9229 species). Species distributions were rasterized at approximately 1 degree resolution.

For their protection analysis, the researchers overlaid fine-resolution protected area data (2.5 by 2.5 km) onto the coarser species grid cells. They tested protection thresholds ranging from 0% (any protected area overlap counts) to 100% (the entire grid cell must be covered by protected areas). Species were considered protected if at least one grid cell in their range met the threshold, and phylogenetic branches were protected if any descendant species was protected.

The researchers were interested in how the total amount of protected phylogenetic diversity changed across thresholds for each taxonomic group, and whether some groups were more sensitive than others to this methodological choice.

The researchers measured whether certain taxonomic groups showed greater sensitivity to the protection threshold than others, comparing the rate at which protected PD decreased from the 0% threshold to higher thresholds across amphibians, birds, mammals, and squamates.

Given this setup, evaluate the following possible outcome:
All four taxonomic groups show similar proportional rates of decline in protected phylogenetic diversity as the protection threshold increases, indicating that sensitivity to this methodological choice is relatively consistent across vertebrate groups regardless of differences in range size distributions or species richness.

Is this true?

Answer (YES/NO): NO